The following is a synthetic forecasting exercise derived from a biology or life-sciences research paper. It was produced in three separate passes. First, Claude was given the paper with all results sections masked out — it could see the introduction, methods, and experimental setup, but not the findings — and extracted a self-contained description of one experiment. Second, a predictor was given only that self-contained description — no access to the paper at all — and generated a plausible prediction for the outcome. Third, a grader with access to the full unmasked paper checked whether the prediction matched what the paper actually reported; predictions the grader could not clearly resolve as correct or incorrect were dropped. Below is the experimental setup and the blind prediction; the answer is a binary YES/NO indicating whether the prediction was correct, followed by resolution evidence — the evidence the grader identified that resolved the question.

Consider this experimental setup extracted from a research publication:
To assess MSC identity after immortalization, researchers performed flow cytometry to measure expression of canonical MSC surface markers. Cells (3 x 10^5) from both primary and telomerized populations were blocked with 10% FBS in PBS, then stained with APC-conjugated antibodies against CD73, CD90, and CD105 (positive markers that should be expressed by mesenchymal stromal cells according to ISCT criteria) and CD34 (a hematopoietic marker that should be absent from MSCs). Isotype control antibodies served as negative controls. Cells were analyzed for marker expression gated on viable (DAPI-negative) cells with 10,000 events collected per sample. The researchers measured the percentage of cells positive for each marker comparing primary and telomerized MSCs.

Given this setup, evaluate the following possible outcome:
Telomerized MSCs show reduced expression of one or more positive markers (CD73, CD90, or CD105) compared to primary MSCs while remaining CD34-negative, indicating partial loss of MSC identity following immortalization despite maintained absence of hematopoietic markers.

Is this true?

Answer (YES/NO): NO